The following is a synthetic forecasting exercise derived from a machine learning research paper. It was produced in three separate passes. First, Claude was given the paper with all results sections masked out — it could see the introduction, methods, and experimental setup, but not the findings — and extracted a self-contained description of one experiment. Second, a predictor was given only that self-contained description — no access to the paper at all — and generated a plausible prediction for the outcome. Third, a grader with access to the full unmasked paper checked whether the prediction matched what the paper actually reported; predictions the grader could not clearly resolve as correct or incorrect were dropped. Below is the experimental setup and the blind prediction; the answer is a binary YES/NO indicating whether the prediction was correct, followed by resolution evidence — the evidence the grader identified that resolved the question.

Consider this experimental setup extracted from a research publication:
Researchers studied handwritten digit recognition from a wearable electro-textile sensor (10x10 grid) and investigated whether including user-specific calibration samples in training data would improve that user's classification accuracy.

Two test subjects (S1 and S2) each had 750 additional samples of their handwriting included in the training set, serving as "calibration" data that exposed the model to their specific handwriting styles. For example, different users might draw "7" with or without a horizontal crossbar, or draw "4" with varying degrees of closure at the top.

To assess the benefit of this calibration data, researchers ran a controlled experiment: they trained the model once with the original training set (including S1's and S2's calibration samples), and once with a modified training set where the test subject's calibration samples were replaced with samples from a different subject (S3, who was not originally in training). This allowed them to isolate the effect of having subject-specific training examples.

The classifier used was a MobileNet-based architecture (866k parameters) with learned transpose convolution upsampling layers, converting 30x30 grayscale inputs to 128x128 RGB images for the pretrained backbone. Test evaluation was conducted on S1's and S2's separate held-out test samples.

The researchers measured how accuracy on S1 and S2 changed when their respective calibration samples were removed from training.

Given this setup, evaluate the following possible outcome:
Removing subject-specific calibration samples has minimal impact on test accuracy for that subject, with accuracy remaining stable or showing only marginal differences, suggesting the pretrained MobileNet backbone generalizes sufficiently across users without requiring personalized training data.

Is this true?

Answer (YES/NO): NO